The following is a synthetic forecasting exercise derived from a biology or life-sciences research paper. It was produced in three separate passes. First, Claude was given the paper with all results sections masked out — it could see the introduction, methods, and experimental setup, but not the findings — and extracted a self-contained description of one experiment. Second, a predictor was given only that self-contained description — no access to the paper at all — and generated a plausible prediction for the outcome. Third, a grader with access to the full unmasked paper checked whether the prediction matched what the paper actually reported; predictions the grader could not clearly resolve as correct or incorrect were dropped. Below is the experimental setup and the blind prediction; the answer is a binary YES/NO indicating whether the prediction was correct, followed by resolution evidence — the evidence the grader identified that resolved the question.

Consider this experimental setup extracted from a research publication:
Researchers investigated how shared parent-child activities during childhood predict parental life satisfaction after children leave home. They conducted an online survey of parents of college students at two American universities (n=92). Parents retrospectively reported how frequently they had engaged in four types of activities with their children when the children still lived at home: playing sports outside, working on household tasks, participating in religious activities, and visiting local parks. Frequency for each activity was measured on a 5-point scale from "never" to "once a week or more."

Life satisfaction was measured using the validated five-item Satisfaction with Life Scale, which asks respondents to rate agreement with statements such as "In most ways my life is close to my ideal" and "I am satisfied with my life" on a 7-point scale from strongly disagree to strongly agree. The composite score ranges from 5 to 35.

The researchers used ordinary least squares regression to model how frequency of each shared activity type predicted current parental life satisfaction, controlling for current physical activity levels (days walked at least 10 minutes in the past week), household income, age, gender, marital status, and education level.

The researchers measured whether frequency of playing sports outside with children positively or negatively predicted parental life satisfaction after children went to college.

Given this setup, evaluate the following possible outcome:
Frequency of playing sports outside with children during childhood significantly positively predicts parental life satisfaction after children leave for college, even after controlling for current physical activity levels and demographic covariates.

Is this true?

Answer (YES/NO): NO